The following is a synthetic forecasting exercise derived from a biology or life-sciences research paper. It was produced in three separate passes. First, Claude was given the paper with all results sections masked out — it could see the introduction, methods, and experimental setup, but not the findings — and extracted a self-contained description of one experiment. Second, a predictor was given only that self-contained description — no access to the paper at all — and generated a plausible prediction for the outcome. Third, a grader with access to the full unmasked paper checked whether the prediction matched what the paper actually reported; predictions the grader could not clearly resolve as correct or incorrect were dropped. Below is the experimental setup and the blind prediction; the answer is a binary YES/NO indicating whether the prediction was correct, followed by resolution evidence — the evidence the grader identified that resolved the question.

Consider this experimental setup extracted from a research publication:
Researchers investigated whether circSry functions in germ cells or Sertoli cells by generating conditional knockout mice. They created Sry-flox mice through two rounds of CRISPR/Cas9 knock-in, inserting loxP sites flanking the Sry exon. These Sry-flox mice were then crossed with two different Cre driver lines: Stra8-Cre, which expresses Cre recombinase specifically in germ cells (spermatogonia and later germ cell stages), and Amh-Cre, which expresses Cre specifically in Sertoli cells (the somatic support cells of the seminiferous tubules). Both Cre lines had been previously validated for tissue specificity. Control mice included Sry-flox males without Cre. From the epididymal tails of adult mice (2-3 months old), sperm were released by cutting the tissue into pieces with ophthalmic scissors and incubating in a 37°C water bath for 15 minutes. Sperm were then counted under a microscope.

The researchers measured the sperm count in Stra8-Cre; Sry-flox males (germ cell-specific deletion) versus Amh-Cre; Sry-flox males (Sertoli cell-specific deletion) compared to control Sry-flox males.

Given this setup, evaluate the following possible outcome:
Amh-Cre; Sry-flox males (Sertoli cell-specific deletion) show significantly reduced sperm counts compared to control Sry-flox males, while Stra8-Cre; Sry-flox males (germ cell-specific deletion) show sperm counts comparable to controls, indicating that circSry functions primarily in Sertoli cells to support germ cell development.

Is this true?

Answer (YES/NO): NO